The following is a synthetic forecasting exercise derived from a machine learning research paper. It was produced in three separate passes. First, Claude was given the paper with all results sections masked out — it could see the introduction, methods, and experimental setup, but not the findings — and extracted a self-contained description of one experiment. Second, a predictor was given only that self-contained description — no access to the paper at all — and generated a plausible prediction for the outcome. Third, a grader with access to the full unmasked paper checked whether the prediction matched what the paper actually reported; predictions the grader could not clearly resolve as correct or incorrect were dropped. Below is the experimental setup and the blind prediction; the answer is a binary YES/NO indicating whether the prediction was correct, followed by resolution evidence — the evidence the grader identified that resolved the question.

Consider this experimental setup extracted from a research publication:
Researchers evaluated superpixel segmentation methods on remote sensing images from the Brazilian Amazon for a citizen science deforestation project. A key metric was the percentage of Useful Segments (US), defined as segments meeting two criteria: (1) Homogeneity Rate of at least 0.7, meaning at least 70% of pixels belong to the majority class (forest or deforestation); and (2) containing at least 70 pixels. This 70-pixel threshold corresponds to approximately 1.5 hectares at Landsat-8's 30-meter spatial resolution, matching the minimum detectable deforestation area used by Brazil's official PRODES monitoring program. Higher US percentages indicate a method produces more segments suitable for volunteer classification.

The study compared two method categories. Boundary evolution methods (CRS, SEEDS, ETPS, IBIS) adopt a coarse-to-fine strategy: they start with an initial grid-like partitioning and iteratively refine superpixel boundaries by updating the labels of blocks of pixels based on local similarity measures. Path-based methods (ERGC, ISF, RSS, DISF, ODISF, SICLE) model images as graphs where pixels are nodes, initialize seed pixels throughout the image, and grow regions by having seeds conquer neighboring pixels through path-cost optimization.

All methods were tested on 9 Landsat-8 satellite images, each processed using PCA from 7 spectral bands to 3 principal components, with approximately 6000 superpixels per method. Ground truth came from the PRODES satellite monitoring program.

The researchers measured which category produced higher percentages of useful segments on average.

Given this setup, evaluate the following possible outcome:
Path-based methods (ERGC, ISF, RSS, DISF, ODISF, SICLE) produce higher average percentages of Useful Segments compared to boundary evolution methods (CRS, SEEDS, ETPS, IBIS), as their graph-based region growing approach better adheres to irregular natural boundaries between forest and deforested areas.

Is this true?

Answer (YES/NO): NO